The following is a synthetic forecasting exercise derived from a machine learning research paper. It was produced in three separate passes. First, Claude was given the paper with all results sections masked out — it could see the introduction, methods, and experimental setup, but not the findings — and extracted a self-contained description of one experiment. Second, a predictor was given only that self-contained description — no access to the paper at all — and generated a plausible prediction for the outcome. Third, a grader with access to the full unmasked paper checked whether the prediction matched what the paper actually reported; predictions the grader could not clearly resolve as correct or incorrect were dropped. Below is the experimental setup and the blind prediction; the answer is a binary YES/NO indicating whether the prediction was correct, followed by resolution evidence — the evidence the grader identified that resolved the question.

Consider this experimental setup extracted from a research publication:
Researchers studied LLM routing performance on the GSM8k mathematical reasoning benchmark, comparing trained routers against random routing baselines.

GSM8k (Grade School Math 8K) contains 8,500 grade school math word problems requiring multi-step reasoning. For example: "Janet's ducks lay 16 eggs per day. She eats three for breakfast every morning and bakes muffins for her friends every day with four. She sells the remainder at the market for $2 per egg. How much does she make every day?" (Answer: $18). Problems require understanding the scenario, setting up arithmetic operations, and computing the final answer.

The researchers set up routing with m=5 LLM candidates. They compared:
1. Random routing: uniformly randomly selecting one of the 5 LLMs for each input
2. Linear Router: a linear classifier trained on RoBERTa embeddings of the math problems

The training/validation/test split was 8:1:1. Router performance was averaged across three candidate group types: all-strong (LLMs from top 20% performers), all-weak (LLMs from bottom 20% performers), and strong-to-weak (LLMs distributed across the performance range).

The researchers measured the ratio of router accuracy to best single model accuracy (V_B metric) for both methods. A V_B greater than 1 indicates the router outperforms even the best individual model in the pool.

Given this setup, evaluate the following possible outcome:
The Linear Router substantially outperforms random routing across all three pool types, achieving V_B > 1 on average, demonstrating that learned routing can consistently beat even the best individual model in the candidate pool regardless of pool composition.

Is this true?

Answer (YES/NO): NO